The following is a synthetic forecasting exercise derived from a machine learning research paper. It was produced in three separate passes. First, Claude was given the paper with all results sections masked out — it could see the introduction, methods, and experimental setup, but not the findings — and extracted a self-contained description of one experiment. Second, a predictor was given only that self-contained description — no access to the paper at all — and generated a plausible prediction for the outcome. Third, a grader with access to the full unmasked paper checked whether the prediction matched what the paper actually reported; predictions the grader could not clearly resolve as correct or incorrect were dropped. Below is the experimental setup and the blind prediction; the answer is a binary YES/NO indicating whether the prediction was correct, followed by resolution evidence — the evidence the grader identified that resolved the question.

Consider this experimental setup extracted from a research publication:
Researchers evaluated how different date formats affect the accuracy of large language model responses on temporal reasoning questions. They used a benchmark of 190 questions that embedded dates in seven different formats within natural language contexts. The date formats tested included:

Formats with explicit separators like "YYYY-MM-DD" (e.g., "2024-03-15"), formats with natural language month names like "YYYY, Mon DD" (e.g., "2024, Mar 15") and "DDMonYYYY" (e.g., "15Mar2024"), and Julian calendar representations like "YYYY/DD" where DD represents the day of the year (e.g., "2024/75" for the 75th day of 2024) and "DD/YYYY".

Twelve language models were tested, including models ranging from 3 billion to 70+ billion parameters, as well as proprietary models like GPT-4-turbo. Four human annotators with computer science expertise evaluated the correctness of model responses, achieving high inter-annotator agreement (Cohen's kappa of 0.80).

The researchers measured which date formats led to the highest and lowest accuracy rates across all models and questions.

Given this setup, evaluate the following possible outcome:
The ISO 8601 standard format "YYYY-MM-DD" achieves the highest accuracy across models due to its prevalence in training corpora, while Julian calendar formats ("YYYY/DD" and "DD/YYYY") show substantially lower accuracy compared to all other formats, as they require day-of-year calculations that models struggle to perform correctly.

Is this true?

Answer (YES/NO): NO